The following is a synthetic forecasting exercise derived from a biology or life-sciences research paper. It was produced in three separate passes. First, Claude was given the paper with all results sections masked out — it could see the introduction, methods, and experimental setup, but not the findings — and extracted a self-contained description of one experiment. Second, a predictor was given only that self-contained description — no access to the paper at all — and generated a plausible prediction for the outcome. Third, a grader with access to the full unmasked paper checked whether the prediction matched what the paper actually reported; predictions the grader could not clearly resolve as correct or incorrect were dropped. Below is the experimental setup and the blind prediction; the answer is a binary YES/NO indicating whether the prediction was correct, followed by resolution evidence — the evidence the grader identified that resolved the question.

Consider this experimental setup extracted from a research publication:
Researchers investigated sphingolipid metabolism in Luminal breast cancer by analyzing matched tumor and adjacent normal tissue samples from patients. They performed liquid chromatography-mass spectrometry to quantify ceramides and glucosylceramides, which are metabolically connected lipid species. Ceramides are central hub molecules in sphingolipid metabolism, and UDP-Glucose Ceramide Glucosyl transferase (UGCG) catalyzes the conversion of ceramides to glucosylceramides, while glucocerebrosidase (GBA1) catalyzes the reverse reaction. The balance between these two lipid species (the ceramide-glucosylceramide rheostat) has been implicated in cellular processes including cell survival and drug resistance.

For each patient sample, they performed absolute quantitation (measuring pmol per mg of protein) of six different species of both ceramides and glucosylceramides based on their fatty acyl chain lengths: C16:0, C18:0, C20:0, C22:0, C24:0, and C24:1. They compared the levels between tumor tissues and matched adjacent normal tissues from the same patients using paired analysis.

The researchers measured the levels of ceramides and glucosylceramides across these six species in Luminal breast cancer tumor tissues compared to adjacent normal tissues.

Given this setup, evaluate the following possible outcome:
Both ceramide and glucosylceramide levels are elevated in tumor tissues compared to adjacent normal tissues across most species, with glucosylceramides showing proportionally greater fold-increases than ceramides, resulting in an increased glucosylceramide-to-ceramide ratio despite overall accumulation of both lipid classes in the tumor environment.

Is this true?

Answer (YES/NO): YES